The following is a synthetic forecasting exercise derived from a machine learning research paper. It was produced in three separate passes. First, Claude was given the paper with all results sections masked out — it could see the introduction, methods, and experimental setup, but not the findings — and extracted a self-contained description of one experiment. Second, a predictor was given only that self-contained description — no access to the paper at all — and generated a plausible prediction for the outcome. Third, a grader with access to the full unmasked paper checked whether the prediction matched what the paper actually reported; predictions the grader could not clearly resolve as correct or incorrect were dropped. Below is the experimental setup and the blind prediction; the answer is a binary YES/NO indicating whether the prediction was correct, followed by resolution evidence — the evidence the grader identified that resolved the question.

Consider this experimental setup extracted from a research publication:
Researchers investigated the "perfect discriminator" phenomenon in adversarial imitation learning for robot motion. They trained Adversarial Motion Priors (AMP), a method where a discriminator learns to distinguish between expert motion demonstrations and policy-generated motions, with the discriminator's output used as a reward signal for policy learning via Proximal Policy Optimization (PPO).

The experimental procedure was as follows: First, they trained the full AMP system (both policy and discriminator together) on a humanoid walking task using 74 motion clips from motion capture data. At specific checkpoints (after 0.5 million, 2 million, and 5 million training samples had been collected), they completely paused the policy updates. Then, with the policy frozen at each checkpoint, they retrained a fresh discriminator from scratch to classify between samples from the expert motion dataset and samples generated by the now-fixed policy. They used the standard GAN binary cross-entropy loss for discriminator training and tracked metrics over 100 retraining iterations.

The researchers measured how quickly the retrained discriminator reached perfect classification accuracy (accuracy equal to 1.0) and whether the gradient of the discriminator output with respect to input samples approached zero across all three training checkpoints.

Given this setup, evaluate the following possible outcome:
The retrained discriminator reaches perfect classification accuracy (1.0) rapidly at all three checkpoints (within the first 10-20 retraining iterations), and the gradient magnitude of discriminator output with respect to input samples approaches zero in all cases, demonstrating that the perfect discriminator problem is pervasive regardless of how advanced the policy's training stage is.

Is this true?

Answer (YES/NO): NO